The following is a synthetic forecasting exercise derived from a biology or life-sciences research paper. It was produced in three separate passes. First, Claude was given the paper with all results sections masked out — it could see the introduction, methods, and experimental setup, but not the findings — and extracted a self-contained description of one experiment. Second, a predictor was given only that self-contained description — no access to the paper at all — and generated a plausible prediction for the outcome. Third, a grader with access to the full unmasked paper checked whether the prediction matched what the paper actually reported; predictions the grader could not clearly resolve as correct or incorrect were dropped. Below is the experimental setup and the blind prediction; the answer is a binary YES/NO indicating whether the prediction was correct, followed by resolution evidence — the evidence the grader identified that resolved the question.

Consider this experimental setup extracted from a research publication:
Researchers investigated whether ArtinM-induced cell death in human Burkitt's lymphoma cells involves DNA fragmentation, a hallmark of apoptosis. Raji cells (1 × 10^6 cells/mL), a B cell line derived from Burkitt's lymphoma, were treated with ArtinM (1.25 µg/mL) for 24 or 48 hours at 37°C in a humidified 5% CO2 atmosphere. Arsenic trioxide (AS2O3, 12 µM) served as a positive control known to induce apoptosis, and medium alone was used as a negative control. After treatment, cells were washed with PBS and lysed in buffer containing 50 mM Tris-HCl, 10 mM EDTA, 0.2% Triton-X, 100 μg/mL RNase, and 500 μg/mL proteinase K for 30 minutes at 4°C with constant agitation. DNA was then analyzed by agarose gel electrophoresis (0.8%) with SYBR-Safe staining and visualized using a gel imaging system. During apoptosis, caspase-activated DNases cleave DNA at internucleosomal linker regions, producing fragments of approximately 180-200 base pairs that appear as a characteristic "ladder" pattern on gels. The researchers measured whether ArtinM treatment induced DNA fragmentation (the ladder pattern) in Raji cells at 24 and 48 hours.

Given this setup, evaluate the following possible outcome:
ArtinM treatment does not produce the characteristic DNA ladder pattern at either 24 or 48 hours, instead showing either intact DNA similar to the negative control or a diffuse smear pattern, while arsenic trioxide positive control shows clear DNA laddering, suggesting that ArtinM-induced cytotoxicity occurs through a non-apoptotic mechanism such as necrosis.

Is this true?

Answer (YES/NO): NO